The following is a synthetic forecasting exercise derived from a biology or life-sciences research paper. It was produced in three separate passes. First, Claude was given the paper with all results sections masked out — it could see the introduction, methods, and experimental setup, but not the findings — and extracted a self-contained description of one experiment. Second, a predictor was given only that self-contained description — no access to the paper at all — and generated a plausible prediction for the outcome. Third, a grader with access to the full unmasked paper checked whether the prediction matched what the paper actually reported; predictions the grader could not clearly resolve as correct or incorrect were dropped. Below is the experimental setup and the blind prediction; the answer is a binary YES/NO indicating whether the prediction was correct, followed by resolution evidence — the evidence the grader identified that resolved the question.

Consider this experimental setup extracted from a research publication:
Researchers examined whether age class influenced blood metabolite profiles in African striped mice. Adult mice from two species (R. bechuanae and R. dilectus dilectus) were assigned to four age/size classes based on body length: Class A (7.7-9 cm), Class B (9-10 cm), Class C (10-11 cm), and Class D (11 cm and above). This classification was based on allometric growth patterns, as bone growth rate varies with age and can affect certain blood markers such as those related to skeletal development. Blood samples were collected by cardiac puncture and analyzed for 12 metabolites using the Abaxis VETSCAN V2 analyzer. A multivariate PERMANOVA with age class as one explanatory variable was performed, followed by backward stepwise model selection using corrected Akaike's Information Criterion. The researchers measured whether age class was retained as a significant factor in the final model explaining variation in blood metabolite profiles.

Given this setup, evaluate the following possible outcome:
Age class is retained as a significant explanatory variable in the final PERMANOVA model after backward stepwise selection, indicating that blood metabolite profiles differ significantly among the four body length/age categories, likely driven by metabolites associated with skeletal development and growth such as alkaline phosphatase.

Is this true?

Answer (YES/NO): NO